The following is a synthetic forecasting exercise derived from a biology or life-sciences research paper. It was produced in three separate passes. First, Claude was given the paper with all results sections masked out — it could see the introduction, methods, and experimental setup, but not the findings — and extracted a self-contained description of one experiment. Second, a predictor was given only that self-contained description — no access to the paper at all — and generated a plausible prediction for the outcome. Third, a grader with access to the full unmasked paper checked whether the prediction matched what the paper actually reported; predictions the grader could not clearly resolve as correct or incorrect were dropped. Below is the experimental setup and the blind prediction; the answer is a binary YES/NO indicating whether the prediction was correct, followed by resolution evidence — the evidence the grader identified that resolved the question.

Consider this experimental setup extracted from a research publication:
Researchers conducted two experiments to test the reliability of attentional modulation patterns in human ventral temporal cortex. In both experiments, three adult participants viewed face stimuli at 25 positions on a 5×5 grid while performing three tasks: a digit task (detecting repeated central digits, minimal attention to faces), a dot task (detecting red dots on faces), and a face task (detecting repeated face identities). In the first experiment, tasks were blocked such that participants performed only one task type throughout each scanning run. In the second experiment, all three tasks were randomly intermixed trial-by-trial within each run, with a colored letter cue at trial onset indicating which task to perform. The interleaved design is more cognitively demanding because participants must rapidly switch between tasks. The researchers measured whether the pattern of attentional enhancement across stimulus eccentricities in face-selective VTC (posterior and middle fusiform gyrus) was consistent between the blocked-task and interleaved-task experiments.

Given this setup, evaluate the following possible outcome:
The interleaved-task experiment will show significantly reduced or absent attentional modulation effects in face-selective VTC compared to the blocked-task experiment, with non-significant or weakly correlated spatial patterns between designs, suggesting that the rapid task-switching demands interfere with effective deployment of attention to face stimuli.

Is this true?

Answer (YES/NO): NO